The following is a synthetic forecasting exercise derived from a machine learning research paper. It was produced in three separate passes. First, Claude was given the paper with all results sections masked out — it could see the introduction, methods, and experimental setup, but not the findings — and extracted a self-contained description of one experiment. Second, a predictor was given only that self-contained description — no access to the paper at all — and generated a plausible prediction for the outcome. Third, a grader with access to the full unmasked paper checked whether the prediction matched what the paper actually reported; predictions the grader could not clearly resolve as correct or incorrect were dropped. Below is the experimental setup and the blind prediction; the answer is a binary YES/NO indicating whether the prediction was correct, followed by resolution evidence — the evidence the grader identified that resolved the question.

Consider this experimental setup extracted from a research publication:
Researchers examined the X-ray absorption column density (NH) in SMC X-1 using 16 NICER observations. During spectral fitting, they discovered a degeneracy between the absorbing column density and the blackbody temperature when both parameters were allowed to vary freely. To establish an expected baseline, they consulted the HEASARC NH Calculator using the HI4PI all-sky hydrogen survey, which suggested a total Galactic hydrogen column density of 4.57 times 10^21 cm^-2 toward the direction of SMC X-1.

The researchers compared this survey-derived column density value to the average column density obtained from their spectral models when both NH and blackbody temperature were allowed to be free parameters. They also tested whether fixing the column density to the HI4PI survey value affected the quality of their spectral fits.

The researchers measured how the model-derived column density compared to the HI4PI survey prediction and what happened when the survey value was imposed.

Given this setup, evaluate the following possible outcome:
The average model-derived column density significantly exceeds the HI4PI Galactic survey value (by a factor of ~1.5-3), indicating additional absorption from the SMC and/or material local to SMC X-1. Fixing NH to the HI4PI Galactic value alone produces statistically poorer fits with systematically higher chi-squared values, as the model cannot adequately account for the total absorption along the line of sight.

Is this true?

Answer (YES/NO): NO